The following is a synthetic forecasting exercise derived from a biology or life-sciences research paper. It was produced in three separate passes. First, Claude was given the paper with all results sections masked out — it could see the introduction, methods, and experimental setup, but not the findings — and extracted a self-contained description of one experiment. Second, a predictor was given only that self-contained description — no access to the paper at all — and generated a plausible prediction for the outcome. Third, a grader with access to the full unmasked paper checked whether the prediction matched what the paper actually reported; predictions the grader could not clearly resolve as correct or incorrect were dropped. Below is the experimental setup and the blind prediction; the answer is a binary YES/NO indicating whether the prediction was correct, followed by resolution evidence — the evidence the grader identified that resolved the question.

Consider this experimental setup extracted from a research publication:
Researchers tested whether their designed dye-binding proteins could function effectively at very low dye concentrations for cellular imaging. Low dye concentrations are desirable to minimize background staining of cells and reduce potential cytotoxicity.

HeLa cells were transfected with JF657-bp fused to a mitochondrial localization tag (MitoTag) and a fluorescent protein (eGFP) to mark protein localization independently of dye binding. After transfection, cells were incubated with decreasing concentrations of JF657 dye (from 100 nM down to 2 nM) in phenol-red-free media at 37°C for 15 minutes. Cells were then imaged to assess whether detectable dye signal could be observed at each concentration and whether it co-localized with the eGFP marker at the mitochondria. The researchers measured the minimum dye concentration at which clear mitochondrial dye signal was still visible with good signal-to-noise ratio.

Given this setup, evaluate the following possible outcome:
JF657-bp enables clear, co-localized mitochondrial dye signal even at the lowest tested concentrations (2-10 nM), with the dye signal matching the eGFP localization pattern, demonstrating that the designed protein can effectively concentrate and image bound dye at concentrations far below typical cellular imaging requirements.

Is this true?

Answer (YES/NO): YES